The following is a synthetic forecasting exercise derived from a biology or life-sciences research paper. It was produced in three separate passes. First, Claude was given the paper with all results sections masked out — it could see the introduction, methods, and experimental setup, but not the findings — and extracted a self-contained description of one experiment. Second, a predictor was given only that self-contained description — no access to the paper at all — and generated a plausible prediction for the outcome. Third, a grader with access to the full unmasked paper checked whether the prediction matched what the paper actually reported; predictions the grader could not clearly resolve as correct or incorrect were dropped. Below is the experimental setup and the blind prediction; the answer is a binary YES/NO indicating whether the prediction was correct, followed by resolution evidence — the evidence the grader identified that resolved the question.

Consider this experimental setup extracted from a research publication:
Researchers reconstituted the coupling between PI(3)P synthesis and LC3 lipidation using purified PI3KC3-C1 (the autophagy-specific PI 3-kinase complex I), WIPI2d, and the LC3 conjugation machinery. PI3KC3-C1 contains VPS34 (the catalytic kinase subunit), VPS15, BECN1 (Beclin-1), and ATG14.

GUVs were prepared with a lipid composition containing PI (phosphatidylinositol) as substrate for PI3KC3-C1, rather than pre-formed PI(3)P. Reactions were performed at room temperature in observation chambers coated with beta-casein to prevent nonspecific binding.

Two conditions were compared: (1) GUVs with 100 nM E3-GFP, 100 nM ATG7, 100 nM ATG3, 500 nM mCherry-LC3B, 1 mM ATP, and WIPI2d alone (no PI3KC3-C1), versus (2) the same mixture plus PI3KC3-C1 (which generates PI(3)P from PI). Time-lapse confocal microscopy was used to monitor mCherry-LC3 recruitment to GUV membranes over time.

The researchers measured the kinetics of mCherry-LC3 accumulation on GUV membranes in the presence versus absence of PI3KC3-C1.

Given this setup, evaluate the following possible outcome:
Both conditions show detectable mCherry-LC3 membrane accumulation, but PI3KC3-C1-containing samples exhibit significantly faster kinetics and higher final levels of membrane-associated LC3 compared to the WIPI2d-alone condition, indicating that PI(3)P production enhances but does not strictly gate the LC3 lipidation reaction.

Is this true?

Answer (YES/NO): NO